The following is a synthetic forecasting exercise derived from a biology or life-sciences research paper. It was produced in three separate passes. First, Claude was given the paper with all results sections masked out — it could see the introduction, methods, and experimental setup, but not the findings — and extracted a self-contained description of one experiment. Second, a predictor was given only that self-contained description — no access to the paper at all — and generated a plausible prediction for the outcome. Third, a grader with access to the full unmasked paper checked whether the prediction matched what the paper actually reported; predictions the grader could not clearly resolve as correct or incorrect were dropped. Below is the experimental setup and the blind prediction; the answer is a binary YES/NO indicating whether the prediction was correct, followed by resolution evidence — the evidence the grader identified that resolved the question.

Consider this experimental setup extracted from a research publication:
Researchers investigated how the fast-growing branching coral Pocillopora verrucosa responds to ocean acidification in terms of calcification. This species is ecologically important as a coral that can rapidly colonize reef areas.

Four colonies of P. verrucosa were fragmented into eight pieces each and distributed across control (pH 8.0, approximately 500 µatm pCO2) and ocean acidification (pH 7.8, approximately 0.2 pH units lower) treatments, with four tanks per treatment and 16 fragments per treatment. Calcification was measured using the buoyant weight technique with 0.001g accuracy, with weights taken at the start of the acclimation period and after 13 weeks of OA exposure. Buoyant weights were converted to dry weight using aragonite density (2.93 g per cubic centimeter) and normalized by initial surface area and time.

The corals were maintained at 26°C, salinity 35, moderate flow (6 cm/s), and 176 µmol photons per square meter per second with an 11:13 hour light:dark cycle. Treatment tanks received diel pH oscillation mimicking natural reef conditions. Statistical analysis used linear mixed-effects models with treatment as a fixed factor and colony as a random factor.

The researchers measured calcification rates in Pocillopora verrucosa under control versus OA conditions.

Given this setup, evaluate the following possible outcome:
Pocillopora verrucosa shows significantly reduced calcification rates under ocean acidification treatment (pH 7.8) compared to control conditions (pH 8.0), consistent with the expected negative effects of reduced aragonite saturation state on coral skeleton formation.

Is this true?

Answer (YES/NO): YES